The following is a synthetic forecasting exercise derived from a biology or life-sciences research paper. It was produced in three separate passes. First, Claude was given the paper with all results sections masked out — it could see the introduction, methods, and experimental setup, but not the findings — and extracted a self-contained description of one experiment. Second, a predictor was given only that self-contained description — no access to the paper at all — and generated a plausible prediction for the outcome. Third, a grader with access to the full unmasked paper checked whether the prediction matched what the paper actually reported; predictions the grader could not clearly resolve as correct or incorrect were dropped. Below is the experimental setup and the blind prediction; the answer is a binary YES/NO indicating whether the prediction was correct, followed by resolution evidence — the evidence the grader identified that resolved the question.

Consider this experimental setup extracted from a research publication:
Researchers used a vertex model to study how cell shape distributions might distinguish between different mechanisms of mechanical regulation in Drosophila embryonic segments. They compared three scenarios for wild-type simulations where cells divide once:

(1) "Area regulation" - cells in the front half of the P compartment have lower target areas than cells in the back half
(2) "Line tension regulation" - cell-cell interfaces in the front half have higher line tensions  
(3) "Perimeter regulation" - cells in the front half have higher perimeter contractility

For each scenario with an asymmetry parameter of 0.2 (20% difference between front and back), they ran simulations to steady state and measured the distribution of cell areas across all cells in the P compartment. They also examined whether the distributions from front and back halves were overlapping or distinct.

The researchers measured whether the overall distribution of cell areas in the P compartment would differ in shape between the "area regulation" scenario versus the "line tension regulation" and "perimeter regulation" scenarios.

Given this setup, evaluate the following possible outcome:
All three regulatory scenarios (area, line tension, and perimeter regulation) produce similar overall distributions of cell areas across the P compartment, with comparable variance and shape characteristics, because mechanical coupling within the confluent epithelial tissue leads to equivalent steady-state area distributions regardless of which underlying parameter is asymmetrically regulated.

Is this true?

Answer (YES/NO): NO